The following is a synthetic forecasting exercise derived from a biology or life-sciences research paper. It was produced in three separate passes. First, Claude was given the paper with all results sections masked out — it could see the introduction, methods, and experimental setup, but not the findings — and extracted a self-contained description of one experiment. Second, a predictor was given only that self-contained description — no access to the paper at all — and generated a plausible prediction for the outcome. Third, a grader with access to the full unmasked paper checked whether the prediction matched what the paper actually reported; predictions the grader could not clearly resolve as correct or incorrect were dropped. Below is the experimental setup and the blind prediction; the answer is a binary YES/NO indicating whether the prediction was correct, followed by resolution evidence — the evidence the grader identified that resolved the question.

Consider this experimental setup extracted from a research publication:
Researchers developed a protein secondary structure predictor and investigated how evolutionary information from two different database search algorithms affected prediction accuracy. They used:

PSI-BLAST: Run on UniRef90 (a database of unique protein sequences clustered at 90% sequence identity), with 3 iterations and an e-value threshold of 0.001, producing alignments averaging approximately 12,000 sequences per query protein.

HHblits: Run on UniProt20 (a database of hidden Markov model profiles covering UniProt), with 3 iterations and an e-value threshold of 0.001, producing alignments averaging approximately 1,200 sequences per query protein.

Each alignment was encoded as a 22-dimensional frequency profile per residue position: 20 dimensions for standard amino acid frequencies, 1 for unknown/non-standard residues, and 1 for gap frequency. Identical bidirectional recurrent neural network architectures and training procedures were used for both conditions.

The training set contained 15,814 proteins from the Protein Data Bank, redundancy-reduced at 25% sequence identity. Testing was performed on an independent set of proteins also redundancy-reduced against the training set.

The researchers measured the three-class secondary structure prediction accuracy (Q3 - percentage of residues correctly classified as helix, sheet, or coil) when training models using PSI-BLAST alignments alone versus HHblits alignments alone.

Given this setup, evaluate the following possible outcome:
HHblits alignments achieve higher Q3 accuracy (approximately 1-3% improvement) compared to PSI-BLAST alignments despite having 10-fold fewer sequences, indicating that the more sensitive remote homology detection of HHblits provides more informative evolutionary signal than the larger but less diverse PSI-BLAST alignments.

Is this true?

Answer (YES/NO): NO